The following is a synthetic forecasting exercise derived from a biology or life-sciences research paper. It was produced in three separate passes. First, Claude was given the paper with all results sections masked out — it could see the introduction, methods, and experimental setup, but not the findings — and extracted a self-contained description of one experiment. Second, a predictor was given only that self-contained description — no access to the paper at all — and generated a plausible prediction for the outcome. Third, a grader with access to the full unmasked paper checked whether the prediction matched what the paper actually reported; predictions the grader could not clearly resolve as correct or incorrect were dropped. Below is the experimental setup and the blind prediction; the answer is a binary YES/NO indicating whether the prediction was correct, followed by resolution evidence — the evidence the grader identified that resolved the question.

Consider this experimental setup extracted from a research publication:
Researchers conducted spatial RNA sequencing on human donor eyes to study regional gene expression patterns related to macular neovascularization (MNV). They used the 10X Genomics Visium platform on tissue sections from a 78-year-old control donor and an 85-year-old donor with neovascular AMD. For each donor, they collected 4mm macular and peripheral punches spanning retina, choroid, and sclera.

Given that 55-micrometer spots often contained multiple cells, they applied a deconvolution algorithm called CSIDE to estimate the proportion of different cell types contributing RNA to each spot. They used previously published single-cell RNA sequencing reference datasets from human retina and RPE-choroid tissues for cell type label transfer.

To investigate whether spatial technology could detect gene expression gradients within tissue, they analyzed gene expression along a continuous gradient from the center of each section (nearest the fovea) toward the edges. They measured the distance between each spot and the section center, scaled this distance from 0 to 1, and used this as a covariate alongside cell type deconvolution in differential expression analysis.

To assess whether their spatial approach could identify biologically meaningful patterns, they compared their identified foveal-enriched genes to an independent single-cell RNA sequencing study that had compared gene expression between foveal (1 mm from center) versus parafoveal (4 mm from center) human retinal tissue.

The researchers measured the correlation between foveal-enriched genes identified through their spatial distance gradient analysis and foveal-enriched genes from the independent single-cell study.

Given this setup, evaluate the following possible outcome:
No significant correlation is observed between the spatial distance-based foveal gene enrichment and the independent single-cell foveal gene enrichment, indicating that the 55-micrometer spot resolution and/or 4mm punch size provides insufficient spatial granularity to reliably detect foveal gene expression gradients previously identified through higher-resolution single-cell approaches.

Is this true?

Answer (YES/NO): NO